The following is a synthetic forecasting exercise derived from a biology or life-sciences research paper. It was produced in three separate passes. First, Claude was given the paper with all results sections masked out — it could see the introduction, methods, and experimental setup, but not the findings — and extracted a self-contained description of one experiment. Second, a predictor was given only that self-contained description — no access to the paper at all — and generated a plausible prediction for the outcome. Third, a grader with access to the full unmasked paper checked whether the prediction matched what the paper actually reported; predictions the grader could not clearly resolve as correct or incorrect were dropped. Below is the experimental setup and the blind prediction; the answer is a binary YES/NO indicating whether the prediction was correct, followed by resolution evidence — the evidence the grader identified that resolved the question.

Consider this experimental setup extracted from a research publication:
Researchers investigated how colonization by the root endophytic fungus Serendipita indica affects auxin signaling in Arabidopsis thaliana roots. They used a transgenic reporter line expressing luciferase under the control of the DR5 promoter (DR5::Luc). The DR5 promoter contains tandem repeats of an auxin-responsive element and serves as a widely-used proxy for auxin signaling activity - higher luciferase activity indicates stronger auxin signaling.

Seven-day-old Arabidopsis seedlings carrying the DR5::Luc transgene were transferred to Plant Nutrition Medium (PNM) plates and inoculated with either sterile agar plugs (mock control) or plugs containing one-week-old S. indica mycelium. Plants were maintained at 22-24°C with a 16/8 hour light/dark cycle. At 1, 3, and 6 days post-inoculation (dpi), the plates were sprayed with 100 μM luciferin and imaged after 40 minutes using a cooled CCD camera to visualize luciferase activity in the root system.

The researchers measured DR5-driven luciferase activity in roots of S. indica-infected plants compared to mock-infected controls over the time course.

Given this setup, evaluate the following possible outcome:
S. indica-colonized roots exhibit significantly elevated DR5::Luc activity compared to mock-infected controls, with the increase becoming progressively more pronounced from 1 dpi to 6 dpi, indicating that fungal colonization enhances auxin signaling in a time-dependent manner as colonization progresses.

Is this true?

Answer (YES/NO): NO